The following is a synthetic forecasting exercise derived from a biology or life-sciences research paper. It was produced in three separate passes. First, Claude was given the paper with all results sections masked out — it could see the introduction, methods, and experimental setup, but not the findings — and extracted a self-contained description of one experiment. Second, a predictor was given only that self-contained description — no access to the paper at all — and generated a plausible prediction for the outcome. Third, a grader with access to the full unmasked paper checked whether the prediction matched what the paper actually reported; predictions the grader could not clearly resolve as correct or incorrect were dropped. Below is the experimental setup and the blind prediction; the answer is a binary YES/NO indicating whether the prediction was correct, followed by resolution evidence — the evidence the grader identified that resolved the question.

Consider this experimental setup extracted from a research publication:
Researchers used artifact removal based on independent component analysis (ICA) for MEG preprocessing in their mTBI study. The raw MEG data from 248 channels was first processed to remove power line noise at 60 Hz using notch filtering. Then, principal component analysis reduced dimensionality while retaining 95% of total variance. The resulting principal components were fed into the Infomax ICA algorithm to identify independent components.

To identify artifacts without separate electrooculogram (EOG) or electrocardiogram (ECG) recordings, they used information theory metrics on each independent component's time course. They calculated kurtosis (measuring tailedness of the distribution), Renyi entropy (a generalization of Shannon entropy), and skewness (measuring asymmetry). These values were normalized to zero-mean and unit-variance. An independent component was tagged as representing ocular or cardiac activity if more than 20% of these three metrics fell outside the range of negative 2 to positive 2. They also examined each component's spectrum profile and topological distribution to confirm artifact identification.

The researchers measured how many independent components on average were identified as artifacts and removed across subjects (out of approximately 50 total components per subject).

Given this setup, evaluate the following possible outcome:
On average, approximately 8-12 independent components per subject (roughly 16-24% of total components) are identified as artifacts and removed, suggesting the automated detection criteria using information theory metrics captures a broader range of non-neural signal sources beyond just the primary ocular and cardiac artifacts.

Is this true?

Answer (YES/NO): NO